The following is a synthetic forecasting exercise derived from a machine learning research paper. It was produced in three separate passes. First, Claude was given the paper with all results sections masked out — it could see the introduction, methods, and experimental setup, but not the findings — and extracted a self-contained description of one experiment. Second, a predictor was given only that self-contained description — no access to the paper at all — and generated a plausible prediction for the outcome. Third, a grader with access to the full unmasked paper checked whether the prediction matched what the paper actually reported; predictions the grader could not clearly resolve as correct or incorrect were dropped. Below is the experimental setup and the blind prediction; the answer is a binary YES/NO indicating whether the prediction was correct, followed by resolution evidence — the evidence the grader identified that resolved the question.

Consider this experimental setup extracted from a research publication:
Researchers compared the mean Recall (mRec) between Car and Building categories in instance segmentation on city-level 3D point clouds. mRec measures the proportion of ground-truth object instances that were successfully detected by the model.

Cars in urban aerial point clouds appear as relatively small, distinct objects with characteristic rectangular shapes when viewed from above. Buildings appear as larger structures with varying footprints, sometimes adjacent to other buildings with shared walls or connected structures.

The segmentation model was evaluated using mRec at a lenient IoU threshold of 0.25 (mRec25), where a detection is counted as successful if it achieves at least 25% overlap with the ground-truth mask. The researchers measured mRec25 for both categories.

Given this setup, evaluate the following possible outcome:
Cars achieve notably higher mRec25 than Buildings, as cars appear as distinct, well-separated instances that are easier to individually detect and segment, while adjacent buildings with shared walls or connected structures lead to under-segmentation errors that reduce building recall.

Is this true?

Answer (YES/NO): YES